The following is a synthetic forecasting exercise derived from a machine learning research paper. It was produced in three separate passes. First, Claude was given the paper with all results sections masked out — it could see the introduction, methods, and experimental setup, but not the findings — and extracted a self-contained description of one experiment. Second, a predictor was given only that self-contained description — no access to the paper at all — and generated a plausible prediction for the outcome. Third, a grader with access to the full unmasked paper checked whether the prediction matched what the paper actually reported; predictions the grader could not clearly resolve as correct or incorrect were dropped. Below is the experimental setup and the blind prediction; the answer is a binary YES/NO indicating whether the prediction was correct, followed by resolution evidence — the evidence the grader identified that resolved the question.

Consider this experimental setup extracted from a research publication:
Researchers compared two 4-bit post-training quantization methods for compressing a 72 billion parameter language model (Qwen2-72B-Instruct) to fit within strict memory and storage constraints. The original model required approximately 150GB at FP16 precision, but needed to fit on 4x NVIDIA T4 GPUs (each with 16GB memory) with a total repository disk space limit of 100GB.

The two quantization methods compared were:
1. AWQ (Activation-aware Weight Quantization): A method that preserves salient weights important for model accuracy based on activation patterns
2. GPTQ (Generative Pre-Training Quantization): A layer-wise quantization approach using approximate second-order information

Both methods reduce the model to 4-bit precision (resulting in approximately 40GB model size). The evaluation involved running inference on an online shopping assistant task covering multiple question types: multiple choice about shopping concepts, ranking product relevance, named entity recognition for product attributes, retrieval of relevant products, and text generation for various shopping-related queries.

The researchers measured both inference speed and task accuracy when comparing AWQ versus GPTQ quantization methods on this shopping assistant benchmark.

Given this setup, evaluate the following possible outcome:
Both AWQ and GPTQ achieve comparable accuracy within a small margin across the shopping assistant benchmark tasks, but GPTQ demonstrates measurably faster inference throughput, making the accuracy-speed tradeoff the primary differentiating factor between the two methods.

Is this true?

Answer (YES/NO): NO